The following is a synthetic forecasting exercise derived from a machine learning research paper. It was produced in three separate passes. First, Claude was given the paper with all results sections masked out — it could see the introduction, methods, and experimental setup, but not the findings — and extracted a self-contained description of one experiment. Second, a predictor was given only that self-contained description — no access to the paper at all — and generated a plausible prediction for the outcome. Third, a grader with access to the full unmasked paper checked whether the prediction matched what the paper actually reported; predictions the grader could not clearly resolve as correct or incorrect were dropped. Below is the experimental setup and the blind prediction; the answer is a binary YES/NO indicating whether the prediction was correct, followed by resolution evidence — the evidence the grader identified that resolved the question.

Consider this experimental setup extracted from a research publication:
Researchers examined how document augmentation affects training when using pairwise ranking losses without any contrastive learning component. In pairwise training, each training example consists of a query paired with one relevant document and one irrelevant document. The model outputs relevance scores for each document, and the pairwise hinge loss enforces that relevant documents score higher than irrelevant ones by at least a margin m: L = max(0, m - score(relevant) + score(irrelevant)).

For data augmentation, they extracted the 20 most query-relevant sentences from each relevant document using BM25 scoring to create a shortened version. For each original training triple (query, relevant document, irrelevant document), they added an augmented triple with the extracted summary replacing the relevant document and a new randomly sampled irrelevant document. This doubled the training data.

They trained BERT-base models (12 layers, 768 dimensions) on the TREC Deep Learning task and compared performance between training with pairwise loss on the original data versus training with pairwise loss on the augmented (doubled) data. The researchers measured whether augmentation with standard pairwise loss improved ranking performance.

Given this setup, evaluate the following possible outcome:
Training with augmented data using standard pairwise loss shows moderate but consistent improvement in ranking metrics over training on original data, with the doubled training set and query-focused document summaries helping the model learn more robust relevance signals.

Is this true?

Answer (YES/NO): NO